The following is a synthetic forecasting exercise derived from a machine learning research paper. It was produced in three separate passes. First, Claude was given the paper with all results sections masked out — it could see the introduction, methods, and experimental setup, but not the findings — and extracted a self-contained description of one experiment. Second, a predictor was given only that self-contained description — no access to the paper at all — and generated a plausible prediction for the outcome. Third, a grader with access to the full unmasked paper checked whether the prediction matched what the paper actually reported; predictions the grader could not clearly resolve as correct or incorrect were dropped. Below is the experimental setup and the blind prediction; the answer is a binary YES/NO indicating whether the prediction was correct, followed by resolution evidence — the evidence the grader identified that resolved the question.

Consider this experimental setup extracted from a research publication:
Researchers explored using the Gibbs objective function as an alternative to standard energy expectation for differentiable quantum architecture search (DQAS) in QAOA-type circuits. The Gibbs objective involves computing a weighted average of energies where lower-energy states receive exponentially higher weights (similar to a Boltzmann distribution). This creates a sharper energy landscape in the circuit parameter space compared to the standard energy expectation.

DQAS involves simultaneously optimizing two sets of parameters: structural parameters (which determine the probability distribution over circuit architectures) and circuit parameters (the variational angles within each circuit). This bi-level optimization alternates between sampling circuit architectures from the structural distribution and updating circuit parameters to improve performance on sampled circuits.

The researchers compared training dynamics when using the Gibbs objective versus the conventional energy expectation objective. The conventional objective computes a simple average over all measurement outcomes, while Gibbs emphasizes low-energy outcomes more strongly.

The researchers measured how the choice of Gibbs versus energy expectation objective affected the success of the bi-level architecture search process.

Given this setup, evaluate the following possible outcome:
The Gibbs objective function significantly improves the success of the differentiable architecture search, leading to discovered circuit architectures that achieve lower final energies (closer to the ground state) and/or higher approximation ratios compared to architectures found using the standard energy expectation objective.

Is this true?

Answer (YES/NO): NO